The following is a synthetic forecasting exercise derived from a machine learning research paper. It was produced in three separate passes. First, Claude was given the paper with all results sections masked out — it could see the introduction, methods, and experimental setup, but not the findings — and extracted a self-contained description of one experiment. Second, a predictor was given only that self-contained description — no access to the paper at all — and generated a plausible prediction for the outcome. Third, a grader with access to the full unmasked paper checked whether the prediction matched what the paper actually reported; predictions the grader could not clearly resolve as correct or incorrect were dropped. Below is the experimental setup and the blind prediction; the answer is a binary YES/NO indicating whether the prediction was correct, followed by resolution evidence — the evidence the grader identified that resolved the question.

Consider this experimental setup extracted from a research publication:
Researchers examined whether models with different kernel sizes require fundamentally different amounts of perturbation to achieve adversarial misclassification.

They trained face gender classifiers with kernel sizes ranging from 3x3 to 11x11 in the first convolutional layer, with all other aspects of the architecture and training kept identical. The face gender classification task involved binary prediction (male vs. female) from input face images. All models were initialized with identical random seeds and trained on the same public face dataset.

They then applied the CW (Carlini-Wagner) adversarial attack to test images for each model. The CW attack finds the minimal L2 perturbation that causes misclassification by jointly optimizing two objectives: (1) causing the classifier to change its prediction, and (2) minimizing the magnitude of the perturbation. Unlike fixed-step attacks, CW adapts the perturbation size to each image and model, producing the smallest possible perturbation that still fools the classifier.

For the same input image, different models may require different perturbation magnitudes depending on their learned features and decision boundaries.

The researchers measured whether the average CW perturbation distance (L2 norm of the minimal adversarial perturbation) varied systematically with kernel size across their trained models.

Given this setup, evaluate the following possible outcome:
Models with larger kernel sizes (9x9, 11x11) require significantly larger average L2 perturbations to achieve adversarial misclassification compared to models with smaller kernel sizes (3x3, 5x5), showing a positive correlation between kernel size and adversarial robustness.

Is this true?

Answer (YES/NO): YES